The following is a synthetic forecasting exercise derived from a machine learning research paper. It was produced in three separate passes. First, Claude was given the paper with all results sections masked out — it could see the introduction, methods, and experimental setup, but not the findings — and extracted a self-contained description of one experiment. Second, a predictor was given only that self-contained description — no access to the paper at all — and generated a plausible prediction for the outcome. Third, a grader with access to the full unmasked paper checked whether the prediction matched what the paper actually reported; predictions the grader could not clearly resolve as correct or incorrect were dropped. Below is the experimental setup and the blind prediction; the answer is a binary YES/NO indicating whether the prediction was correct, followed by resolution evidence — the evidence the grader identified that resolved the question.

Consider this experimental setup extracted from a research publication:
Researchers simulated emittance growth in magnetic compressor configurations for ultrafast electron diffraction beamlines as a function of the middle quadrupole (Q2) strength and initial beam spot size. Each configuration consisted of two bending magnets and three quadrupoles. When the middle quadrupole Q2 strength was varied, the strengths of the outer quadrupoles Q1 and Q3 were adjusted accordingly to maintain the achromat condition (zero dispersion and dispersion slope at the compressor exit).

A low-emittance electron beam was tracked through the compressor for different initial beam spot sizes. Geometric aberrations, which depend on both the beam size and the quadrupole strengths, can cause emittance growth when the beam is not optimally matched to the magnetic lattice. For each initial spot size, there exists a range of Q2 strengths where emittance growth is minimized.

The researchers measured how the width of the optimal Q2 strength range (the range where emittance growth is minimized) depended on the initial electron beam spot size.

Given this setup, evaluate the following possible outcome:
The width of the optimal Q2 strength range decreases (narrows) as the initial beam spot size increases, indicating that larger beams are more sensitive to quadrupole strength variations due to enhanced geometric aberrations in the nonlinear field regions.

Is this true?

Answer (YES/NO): YES